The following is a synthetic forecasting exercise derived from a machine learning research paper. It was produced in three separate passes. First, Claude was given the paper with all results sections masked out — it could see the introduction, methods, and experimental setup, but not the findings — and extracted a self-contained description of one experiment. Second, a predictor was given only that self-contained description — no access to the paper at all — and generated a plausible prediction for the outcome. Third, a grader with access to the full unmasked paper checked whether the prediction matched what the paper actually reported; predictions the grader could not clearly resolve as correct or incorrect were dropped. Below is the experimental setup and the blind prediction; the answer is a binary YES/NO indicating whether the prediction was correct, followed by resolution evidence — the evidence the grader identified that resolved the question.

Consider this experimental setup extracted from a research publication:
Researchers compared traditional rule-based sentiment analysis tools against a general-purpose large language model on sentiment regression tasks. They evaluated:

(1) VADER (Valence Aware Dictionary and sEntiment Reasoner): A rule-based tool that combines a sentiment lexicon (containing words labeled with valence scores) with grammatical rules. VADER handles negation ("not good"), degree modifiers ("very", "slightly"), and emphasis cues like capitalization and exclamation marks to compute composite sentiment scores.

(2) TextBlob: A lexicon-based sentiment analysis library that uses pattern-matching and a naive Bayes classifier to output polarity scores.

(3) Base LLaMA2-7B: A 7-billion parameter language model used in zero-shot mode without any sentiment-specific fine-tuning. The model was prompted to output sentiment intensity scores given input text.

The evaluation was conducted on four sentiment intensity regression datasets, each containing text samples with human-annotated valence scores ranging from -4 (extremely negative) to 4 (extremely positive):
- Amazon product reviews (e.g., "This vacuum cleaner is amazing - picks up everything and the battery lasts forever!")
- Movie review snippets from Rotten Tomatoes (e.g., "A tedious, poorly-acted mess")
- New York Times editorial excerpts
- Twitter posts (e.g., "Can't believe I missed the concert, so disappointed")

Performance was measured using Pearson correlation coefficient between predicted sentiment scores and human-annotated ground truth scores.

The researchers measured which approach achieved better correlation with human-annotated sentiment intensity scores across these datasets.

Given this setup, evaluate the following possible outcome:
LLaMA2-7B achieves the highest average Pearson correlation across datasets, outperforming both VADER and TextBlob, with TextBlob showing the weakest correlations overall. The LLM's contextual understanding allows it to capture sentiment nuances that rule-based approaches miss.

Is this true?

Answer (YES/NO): NO